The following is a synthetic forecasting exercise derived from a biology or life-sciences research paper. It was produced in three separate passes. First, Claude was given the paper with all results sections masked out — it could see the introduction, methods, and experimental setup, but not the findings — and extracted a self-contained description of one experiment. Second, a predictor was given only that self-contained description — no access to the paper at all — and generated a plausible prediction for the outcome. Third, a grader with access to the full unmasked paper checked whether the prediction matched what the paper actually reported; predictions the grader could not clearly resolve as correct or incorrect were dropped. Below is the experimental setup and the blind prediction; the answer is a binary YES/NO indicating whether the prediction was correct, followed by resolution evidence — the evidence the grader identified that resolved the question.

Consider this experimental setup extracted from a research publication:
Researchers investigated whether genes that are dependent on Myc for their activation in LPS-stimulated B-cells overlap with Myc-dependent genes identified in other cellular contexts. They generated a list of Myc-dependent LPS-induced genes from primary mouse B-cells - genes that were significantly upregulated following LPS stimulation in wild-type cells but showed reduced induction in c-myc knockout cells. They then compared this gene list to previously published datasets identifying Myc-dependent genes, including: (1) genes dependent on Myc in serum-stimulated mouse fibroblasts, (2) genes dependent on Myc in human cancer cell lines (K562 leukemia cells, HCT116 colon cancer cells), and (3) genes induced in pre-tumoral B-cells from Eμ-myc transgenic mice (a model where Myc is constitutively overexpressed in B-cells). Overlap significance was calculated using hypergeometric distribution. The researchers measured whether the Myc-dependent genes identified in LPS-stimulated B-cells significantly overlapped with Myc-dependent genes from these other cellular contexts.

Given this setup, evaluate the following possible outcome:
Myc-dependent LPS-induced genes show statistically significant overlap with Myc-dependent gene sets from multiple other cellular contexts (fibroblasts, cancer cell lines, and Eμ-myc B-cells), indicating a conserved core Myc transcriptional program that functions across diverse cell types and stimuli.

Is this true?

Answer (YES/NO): NO